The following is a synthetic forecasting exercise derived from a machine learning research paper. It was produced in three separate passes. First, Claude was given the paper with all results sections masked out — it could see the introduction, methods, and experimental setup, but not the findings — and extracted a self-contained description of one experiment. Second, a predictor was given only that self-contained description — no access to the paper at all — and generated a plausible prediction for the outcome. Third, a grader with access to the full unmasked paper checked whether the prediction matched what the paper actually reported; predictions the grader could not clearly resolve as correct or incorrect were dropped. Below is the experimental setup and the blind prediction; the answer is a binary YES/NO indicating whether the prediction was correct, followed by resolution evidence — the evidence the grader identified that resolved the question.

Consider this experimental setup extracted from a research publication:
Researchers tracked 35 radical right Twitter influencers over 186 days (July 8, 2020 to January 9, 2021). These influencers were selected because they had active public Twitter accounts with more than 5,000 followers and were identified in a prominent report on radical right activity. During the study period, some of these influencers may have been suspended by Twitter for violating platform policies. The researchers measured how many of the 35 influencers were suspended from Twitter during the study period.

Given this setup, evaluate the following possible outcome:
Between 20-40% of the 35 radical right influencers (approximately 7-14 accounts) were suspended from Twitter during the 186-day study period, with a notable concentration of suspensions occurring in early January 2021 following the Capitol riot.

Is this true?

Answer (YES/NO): NO